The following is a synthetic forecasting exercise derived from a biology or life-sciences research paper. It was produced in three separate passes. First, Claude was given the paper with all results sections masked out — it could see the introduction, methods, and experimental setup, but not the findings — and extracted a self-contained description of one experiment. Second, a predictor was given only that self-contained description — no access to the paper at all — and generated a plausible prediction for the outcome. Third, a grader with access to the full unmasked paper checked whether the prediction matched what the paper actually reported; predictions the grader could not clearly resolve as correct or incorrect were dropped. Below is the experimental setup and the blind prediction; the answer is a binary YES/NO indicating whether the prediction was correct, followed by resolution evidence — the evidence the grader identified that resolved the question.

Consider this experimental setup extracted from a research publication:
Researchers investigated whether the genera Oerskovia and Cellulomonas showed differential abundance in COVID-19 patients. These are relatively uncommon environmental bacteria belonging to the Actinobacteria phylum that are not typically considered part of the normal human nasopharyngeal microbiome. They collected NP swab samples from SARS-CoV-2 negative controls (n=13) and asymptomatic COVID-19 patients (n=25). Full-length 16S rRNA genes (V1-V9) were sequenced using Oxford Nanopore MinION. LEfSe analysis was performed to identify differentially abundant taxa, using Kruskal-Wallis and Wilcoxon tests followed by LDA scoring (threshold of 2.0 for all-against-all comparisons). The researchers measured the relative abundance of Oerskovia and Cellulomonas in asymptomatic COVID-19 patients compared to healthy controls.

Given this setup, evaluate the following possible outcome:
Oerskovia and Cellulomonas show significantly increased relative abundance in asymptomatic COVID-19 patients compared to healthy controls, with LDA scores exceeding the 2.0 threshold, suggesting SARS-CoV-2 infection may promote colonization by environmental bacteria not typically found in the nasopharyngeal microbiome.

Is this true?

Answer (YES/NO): YES